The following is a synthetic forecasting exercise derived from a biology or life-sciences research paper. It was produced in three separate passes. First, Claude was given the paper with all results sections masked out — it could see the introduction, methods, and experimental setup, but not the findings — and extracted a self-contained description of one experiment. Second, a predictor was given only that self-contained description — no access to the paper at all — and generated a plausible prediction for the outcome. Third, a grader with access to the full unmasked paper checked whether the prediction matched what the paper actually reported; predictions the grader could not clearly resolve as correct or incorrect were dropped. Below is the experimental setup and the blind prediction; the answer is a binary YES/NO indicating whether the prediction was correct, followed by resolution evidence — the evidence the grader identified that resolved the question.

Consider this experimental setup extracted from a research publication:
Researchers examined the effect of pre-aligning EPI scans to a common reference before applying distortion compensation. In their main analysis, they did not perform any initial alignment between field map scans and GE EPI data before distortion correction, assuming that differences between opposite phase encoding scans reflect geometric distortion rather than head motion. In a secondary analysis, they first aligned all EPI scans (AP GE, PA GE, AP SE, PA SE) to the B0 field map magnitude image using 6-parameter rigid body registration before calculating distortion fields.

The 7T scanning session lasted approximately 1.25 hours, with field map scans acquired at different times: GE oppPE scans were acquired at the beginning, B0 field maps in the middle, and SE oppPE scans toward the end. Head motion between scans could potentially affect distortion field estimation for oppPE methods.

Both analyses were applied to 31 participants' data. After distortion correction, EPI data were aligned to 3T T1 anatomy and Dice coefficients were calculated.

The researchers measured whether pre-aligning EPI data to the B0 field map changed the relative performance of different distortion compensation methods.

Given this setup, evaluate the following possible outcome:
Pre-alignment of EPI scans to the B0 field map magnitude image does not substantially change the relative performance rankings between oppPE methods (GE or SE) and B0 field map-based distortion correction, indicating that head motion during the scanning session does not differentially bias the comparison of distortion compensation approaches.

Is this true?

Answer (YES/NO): YES